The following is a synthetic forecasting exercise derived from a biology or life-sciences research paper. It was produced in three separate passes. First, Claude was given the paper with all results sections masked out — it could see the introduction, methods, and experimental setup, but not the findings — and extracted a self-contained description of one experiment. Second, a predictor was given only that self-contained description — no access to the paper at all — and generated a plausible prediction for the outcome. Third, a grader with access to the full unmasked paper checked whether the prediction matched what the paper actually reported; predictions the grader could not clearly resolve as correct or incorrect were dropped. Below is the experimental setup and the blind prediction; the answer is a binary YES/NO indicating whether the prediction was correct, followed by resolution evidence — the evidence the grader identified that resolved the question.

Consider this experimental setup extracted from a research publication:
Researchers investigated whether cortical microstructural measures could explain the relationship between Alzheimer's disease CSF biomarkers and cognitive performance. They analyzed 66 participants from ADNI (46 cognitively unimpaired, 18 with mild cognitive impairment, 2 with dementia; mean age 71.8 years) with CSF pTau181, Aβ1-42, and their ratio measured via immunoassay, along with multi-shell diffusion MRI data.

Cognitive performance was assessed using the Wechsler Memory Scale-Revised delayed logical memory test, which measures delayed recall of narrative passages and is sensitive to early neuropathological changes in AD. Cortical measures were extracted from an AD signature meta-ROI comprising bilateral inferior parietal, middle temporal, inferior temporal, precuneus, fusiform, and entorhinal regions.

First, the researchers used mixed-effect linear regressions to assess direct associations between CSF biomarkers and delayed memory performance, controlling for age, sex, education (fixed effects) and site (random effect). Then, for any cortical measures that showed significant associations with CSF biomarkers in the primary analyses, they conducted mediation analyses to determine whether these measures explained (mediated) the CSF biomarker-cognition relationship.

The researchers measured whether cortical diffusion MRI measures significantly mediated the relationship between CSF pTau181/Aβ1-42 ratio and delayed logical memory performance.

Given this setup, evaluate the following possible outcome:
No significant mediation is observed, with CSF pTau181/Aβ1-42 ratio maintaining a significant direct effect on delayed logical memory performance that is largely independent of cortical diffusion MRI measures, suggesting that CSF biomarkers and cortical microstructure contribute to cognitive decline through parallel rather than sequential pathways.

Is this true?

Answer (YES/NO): NO